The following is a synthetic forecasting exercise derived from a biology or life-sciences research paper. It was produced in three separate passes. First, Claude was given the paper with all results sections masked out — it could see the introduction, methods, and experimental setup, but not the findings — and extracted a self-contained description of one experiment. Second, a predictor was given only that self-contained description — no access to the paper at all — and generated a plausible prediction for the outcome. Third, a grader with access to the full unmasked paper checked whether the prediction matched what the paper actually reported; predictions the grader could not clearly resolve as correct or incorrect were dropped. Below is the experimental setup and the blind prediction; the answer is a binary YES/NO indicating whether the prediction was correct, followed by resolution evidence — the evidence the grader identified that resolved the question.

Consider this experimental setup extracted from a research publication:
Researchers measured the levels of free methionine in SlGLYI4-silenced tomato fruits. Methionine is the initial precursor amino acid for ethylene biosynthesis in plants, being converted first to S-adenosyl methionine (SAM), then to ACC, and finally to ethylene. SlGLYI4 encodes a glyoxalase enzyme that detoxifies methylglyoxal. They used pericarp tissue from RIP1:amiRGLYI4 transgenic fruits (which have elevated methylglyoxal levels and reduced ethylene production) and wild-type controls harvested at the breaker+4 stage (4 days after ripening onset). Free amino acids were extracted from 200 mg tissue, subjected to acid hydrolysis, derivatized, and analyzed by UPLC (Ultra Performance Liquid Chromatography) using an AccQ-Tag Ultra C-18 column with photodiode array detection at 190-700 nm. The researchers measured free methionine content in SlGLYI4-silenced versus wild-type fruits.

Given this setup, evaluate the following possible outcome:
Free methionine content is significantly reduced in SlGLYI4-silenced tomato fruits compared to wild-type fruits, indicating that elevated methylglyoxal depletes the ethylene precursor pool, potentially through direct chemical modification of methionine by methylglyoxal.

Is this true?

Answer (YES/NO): YES